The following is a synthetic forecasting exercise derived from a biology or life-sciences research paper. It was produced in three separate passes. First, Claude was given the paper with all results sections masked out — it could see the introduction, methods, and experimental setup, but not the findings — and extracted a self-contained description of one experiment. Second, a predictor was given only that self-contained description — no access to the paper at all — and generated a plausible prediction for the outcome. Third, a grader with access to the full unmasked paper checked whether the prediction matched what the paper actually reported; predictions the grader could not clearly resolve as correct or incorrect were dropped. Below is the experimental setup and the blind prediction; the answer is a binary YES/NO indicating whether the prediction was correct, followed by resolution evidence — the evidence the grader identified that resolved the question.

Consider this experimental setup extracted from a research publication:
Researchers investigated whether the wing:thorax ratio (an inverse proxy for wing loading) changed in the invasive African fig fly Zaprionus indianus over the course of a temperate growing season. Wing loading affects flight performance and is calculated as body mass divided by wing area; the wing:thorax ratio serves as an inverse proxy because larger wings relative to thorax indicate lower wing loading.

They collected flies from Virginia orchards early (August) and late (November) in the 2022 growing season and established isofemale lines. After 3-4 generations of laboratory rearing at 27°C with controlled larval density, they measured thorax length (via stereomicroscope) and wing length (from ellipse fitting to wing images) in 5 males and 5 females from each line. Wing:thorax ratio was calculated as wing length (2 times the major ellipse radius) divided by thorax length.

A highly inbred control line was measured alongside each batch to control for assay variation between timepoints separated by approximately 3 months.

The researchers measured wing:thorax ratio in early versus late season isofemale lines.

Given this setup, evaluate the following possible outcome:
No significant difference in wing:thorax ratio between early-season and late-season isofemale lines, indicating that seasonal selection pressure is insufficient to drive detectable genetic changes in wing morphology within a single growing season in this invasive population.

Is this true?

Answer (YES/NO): NO